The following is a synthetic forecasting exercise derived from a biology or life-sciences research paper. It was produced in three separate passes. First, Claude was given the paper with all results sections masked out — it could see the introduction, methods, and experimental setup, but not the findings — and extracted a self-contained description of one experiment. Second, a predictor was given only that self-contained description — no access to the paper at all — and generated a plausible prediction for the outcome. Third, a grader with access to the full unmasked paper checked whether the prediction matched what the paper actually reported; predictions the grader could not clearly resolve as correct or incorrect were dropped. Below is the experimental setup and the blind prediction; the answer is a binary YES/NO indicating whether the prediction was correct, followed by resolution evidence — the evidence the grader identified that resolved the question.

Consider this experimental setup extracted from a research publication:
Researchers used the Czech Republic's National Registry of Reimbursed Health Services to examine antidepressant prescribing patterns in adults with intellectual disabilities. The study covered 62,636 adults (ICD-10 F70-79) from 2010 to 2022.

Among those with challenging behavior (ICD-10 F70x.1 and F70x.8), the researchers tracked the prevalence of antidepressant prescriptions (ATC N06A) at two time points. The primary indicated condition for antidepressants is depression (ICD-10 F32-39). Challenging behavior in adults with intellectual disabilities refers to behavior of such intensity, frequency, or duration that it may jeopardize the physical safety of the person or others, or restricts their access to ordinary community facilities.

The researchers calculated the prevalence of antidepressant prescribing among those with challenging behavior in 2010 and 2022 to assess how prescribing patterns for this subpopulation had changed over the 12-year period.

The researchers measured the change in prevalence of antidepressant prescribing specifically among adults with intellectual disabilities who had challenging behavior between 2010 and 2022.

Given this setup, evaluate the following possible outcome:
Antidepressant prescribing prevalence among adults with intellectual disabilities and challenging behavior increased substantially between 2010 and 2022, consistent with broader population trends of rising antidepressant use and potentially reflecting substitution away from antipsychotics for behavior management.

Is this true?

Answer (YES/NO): YES